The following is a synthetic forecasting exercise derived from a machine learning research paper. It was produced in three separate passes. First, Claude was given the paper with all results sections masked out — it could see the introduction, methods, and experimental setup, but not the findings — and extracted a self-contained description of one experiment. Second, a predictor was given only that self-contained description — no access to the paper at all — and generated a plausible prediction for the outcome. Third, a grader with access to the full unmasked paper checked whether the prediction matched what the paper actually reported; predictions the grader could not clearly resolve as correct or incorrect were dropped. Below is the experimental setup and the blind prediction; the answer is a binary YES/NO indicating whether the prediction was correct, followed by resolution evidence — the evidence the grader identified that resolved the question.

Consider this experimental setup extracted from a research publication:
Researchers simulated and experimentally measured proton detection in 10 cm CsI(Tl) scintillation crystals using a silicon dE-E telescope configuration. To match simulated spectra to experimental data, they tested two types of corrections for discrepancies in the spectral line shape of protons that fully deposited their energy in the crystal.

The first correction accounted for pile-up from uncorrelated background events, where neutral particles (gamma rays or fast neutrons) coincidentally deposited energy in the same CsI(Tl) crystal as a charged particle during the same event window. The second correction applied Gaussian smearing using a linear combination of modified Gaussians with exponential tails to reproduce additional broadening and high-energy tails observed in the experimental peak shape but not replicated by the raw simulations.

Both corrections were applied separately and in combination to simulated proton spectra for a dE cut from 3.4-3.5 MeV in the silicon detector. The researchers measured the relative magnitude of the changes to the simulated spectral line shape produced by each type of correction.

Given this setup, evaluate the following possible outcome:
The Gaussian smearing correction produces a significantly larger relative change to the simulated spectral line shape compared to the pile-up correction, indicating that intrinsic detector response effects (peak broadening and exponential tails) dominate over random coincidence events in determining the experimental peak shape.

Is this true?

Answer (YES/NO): YES